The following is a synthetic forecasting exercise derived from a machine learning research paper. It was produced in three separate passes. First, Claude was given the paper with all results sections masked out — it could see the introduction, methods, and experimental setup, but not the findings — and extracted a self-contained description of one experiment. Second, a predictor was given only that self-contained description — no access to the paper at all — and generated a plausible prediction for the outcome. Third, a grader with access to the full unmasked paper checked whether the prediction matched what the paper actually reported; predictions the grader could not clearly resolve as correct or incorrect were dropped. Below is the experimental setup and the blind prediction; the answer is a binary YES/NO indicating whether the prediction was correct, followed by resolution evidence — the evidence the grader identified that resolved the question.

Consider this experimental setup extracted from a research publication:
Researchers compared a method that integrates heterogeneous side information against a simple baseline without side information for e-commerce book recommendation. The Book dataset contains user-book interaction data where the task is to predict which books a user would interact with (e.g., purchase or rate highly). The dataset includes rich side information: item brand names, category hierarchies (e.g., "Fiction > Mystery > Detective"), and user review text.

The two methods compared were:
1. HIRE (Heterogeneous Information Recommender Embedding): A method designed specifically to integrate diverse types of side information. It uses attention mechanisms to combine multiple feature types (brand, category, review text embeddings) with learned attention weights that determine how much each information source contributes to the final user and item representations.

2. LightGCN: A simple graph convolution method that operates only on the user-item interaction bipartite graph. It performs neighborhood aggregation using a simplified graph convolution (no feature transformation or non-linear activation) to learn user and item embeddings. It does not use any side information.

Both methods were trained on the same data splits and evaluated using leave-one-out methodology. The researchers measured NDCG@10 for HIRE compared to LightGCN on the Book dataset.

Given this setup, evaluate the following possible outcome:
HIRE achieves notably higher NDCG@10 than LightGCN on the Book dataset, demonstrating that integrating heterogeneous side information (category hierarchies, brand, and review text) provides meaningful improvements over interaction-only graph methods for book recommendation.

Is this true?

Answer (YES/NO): NO